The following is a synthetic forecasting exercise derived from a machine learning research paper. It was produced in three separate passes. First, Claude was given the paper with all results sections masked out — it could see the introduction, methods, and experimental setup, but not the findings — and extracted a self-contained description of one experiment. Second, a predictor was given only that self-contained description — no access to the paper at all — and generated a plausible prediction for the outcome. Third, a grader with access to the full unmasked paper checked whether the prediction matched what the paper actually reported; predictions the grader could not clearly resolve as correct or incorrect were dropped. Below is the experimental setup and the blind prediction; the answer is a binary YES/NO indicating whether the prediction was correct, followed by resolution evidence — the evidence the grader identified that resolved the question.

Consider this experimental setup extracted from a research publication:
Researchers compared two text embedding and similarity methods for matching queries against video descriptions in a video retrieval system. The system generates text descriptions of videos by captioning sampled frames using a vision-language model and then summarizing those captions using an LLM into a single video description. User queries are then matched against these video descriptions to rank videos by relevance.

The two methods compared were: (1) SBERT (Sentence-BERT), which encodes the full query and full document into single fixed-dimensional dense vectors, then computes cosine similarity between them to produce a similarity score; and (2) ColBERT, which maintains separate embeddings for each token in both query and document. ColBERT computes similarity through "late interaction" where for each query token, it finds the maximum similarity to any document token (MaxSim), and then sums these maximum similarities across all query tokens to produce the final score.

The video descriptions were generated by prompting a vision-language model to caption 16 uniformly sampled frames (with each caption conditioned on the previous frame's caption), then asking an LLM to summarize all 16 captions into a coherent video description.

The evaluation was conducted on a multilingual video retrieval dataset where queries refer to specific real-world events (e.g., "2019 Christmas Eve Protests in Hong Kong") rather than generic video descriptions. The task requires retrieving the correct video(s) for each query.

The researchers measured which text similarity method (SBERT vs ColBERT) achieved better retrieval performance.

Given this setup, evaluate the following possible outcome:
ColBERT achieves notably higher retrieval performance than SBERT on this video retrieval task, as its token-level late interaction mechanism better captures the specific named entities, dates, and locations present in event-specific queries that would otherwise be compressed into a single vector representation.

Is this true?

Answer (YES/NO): YES